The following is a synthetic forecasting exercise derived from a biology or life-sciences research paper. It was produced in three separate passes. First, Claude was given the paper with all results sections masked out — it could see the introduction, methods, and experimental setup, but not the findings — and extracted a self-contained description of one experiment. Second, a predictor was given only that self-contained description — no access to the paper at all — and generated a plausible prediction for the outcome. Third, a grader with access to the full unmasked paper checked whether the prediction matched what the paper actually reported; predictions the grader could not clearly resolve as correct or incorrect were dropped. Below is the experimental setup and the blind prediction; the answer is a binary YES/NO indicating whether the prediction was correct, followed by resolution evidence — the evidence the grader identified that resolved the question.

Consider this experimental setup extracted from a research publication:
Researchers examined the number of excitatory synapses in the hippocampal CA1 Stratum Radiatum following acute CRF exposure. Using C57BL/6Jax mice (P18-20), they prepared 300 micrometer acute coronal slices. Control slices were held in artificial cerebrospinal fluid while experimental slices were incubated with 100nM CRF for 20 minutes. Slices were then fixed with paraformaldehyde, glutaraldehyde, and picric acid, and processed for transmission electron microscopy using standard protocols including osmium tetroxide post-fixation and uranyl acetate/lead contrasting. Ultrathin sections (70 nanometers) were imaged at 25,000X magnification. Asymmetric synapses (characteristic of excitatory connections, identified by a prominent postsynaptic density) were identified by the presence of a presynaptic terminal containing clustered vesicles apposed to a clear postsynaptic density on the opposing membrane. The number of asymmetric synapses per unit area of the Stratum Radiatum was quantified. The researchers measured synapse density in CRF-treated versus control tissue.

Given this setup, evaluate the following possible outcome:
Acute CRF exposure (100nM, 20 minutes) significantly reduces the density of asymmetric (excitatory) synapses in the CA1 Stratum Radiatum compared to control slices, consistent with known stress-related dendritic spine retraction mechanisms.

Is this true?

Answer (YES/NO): NO